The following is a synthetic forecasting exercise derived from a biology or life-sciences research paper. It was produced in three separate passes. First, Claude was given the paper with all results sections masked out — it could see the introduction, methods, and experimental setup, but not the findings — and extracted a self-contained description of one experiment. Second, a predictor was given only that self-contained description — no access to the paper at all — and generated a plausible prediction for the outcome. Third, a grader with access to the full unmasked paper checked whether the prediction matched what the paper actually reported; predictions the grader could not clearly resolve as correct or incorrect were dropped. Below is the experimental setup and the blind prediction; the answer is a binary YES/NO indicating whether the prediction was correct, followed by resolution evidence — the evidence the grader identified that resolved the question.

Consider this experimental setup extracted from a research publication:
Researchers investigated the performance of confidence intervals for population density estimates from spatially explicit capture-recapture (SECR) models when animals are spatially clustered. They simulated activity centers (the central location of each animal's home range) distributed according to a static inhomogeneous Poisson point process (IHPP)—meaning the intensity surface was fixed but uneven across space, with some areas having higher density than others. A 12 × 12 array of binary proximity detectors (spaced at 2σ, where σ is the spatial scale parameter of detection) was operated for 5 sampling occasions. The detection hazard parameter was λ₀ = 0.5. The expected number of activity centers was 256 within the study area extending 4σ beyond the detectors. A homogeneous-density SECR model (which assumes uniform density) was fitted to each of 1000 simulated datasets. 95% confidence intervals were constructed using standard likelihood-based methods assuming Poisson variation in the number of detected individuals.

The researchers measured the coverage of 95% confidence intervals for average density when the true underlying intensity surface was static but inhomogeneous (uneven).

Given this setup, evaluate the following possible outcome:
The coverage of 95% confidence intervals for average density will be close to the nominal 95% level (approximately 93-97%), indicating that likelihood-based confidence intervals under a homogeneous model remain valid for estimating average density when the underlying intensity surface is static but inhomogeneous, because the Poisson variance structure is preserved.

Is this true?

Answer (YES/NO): YES